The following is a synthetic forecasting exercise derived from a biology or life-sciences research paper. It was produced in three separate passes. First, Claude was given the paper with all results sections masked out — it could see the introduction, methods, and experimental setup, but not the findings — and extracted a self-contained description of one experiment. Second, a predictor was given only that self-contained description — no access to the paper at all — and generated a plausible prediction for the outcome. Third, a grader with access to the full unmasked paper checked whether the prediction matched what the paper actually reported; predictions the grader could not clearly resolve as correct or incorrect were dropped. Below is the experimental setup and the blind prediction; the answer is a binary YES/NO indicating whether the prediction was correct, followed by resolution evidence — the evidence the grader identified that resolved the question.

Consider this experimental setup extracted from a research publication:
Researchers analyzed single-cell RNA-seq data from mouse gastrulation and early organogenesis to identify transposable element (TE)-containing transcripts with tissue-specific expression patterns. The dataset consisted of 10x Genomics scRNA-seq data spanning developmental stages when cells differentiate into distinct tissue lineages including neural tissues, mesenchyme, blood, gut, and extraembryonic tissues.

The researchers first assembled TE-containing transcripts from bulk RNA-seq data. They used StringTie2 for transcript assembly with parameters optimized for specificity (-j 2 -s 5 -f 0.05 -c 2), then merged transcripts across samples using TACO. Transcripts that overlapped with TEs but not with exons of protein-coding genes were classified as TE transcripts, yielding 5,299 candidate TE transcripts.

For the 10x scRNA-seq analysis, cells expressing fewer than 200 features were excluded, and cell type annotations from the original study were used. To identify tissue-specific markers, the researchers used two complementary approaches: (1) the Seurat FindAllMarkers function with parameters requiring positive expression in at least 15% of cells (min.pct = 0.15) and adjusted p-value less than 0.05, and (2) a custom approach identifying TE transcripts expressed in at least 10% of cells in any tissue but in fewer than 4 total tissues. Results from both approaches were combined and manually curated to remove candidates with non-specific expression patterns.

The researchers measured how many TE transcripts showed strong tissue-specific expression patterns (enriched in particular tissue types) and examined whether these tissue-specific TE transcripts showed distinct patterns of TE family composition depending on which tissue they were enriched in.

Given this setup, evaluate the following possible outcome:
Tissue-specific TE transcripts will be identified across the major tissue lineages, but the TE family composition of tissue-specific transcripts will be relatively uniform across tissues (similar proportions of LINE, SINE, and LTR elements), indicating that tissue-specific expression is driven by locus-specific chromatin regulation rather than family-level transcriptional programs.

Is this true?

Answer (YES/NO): NO